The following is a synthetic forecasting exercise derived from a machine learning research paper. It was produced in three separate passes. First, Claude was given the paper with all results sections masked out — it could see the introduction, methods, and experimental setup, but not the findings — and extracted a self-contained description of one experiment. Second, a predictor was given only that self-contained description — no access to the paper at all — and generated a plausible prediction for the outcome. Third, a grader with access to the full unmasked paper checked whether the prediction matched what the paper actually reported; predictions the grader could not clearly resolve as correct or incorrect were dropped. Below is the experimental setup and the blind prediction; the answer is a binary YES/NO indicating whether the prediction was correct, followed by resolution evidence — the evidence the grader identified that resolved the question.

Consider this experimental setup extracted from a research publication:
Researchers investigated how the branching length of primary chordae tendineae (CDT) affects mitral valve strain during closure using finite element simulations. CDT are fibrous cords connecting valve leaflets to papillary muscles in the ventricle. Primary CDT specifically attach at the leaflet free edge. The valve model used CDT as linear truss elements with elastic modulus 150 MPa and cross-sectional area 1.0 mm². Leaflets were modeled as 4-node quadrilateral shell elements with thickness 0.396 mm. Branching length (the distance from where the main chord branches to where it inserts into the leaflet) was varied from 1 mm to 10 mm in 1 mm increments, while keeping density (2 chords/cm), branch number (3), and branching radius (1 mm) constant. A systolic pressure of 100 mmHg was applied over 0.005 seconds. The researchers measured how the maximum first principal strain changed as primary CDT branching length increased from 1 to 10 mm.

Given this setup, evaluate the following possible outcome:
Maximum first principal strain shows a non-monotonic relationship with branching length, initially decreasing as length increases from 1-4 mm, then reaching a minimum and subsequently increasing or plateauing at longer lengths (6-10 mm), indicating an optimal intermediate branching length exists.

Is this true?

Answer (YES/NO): YES